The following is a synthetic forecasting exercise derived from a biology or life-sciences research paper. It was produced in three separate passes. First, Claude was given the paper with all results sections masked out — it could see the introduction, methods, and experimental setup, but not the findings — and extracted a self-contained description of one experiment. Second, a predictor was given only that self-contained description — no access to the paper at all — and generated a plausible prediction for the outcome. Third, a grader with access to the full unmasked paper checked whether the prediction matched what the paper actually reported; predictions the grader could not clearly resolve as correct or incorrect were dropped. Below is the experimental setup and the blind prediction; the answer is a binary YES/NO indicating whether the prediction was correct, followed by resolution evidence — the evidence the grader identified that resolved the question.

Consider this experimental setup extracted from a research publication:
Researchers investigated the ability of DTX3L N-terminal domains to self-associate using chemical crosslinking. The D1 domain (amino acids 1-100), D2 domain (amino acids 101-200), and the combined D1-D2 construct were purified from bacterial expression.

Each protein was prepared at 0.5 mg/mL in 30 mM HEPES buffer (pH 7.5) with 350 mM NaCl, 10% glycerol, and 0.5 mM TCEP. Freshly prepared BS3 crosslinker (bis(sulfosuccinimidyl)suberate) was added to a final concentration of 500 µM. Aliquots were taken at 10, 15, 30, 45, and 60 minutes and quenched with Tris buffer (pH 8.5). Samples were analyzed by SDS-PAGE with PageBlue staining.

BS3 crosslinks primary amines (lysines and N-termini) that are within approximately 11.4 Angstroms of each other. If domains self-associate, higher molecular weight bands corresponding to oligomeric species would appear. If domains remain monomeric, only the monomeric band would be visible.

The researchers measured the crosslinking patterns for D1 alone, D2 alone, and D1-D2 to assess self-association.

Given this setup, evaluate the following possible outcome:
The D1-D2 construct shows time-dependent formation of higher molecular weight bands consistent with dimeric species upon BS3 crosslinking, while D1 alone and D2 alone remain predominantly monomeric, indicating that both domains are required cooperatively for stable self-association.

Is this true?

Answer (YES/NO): NO